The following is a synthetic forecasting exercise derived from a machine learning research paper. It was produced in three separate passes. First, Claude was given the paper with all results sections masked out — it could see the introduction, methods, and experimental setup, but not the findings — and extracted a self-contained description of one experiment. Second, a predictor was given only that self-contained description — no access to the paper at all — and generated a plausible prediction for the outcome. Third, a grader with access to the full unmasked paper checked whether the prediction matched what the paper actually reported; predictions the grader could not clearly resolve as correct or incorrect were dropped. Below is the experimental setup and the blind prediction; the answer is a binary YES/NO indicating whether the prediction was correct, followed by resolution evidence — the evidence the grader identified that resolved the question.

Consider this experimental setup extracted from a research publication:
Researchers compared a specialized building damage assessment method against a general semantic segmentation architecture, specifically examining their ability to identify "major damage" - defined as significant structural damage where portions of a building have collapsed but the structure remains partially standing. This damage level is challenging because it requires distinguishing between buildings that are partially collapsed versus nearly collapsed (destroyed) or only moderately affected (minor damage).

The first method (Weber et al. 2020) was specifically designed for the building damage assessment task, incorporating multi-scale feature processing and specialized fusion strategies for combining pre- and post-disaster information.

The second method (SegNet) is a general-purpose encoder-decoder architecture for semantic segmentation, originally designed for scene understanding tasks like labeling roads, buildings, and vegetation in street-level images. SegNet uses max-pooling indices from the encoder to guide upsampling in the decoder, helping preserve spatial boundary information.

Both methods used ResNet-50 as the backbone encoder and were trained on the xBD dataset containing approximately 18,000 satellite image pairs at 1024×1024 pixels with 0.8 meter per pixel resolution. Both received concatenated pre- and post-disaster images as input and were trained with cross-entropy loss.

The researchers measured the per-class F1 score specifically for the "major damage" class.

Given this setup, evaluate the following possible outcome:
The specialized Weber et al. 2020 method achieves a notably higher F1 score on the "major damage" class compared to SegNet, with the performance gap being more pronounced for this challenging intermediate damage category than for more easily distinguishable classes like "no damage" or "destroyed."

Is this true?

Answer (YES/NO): NO